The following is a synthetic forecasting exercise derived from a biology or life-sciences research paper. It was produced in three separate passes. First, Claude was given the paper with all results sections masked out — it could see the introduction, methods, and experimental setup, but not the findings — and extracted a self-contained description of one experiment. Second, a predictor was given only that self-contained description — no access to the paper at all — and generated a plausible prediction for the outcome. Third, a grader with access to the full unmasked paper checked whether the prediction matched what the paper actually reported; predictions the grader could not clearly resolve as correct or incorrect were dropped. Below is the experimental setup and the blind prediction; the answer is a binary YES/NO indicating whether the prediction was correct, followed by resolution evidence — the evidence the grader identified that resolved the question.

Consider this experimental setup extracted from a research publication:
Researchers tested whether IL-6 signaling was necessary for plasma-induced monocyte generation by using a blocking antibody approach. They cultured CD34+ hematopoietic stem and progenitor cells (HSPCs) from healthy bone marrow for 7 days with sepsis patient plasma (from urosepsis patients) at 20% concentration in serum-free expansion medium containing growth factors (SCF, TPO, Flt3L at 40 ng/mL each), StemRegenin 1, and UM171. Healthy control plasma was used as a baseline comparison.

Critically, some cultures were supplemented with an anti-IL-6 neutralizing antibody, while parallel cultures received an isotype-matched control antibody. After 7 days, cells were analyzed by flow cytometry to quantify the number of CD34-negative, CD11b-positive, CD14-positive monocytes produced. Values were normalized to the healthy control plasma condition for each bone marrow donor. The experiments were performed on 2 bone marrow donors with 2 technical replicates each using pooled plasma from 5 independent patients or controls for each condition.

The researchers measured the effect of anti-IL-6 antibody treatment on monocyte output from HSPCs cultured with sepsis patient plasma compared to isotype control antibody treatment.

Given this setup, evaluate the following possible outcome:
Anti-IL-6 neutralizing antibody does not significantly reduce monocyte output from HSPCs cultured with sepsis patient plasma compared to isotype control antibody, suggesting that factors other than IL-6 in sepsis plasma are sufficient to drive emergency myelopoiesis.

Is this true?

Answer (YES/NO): NO